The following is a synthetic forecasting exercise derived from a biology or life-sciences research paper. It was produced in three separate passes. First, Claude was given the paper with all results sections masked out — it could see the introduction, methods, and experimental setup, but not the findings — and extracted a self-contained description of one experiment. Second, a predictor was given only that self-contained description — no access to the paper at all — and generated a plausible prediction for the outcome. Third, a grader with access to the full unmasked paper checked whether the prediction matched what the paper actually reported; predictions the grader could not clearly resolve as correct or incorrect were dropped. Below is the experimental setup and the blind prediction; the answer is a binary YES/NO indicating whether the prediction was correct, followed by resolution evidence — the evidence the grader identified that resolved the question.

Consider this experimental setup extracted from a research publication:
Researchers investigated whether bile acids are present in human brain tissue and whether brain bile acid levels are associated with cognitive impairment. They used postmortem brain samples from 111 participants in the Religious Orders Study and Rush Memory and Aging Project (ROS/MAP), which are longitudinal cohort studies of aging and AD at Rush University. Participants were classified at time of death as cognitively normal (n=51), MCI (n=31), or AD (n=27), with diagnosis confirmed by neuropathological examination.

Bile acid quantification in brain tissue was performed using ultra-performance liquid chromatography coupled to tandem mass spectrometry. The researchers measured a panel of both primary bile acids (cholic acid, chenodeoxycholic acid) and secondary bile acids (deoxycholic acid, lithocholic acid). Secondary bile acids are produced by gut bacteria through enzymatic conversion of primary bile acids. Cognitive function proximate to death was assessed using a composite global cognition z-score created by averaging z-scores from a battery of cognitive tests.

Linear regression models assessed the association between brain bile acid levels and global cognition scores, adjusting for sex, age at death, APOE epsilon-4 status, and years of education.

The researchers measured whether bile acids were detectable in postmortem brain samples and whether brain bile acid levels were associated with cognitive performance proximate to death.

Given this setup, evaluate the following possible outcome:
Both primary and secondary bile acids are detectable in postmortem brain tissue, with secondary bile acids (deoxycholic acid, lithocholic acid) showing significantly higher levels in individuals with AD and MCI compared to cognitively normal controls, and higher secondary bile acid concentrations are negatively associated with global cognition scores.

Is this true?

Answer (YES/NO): NO